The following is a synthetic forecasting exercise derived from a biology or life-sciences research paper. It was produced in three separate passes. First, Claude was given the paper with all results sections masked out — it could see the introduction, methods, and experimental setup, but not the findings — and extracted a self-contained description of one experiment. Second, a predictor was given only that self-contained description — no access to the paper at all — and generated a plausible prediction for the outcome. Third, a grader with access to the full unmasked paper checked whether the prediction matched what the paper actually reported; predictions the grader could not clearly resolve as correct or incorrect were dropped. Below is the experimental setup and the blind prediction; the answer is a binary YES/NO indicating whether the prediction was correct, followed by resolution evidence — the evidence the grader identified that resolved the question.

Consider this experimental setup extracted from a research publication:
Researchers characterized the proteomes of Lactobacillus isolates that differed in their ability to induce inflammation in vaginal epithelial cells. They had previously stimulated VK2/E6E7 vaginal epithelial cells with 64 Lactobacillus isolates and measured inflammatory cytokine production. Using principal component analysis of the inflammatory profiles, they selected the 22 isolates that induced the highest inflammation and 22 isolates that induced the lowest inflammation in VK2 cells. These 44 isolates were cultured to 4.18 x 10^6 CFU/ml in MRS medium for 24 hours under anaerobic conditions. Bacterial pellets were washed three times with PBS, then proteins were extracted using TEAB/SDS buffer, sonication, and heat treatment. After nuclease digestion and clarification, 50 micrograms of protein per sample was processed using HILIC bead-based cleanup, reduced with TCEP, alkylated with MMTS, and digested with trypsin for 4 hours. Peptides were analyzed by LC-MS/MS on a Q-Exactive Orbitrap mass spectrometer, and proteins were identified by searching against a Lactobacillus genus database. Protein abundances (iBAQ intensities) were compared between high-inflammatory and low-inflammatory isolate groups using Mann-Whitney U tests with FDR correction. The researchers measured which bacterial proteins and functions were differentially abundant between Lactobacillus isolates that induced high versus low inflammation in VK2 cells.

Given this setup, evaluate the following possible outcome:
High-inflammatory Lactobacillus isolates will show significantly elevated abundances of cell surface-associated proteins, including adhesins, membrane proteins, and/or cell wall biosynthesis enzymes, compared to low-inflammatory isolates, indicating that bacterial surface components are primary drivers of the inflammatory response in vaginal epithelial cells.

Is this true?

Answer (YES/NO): NO